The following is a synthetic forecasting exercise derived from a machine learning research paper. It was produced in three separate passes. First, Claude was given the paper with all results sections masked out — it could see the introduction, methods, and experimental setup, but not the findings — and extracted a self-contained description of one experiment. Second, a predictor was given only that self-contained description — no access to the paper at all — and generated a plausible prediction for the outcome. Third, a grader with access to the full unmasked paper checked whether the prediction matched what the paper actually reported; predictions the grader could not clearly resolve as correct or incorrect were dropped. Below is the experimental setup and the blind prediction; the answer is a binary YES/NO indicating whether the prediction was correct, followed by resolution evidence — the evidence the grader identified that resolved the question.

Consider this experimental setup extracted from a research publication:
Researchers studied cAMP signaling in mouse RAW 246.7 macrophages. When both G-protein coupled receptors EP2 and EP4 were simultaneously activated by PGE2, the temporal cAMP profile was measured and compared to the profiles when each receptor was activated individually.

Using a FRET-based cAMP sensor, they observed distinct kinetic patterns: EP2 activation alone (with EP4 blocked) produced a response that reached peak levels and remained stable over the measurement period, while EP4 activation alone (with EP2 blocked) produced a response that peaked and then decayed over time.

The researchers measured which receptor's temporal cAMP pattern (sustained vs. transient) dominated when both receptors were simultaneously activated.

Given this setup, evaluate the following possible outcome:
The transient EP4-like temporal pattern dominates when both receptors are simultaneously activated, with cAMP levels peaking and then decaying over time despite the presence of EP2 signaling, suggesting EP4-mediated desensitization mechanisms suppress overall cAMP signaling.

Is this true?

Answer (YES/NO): YES